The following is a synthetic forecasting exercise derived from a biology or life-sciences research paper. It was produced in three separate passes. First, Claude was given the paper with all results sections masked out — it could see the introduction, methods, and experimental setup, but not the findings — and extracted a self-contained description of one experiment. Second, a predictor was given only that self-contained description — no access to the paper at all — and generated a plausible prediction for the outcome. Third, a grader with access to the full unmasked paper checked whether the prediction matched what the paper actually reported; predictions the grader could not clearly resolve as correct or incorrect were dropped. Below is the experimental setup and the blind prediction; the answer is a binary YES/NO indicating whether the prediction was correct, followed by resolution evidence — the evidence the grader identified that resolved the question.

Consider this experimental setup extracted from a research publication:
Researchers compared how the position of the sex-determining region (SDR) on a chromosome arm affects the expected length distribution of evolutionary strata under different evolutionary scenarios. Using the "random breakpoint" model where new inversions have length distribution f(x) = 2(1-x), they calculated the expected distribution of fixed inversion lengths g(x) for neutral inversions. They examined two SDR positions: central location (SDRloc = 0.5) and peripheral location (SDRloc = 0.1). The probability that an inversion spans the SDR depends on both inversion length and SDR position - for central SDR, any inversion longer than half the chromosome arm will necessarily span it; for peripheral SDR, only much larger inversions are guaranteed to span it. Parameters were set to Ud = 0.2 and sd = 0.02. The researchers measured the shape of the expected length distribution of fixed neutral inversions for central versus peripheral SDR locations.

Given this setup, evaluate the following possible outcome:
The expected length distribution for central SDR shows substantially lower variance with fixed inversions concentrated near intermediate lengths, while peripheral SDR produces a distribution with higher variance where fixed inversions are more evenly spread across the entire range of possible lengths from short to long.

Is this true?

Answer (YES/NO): NO